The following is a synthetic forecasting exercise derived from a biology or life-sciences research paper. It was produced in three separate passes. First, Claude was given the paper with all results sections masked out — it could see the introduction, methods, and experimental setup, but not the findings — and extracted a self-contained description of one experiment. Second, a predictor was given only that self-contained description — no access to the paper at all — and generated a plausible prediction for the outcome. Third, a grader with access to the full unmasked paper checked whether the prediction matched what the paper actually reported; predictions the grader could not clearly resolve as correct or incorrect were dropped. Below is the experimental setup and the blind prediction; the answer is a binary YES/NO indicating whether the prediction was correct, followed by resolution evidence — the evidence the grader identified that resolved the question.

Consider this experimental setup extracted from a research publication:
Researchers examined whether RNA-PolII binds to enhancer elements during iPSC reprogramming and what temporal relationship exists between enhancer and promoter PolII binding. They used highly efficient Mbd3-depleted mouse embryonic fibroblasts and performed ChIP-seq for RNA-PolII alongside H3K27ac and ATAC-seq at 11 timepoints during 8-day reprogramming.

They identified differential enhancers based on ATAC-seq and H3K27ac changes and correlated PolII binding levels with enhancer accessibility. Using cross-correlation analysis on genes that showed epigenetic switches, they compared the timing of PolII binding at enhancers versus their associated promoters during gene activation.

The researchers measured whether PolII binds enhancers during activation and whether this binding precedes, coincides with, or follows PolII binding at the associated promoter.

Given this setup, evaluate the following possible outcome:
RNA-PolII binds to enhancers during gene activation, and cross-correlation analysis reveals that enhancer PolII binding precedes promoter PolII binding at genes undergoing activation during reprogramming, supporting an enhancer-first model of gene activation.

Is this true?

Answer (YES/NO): YES